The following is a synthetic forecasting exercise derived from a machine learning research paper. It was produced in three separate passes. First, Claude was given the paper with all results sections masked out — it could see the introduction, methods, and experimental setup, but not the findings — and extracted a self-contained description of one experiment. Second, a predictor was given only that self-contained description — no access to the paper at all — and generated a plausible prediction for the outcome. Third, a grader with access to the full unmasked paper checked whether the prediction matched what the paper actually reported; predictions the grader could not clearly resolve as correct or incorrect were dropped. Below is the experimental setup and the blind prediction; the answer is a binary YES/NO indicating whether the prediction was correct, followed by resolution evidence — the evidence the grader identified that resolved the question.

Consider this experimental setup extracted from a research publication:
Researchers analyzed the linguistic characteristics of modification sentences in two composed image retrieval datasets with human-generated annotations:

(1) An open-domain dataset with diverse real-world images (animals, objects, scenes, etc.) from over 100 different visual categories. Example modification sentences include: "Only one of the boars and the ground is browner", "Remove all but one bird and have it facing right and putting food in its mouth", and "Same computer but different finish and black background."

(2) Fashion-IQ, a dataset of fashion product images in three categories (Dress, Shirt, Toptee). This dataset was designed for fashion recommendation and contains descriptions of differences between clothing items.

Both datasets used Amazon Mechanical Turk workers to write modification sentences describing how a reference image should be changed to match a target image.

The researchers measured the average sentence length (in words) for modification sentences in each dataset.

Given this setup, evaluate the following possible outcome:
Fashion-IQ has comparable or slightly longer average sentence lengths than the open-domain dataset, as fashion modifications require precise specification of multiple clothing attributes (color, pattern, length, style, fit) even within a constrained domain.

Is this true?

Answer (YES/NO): NO